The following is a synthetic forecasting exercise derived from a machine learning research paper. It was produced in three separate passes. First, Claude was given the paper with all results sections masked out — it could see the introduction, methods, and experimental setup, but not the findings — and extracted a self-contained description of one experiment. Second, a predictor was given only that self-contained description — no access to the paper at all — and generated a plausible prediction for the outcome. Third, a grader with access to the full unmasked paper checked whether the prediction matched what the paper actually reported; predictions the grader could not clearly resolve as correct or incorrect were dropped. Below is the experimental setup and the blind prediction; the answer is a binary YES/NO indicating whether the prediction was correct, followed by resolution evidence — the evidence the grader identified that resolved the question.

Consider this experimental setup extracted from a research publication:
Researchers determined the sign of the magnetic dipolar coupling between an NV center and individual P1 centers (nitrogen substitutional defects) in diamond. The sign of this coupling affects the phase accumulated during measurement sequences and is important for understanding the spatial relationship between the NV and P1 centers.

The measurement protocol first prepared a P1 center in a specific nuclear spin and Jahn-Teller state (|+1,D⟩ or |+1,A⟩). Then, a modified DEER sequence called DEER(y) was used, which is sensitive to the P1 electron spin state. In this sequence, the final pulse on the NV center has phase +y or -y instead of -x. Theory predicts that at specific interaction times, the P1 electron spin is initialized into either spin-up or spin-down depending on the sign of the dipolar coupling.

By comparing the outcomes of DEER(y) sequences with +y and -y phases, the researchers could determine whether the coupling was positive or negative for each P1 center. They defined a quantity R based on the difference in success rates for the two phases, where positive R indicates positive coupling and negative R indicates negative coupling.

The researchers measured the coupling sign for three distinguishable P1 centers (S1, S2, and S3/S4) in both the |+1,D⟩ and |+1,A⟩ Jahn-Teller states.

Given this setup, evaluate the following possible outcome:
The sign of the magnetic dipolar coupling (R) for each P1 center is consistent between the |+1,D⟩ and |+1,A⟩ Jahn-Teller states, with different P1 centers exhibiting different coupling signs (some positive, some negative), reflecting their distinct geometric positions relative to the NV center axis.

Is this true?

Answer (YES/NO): YES